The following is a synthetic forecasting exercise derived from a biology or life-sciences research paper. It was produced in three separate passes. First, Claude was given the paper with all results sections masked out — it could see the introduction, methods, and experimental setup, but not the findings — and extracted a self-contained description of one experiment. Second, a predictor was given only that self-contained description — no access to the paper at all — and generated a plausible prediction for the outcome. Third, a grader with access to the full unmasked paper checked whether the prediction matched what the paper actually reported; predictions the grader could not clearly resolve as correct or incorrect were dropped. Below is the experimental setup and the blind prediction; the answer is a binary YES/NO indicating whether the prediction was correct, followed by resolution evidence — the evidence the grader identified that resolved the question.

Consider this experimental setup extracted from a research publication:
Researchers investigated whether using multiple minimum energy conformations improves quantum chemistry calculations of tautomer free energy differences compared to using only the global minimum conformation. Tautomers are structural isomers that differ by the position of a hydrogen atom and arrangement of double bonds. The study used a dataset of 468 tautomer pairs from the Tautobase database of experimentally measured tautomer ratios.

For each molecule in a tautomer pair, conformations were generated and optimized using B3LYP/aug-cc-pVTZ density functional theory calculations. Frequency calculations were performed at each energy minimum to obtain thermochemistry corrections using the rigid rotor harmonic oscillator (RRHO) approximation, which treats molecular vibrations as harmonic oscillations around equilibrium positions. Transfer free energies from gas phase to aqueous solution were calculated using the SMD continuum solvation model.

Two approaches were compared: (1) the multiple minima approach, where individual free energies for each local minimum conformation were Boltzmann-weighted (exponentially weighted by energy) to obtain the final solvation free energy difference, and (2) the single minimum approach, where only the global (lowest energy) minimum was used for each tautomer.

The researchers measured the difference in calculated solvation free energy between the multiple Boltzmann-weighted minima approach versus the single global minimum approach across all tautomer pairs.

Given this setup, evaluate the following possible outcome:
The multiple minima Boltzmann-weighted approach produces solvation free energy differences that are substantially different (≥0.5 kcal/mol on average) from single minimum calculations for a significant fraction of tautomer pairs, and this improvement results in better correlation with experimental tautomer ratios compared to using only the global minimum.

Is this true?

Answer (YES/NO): NO